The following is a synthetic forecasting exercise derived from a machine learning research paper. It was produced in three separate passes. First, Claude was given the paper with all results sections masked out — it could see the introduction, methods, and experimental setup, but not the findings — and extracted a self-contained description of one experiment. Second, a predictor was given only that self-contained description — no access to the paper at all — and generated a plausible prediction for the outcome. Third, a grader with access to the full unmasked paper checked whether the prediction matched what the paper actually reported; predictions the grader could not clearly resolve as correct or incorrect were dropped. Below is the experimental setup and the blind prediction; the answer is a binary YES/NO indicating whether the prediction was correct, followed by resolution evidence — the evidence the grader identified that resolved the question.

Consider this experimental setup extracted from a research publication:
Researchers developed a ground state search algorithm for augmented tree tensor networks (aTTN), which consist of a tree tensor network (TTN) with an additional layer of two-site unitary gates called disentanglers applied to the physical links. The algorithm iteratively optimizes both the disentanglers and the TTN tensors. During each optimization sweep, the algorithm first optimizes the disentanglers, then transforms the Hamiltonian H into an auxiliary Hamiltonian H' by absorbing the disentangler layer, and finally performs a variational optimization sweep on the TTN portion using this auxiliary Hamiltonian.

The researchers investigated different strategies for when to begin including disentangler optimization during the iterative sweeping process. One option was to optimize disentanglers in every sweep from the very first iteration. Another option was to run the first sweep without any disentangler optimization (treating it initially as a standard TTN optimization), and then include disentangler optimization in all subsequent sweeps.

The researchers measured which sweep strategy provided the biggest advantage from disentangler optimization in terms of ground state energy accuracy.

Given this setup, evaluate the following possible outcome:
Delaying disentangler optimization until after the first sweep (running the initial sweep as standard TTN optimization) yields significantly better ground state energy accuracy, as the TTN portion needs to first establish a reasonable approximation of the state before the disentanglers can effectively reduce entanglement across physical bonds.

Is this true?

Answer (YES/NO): YES